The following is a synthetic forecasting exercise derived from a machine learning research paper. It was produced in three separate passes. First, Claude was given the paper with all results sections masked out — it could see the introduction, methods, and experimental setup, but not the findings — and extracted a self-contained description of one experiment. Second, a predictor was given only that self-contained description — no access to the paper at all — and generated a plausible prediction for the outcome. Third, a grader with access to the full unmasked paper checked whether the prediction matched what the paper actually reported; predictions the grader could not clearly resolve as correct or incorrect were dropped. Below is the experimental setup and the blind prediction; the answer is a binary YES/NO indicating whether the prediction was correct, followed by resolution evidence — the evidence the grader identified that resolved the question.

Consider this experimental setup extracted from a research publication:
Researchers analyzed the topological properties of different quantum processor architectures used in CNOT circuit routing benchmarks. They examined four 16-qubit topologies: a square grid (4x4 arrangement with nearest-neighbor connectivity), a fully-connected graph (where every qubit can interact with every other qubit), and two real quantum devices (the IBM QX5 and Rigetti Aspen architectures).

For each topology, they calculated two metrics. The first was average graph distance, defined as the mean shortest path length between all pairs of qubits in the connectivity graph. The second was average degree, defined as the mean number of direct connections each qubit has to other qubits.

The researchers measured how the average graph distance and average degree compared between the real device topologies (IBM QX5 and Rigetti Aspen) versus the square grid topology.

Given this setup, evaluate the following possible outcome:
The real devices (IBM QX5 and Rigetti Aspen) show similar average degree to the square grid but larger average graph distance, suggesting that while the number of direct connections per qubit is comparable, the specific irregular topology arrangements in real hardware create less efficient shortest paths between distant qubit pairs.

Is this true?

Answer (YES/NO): NO